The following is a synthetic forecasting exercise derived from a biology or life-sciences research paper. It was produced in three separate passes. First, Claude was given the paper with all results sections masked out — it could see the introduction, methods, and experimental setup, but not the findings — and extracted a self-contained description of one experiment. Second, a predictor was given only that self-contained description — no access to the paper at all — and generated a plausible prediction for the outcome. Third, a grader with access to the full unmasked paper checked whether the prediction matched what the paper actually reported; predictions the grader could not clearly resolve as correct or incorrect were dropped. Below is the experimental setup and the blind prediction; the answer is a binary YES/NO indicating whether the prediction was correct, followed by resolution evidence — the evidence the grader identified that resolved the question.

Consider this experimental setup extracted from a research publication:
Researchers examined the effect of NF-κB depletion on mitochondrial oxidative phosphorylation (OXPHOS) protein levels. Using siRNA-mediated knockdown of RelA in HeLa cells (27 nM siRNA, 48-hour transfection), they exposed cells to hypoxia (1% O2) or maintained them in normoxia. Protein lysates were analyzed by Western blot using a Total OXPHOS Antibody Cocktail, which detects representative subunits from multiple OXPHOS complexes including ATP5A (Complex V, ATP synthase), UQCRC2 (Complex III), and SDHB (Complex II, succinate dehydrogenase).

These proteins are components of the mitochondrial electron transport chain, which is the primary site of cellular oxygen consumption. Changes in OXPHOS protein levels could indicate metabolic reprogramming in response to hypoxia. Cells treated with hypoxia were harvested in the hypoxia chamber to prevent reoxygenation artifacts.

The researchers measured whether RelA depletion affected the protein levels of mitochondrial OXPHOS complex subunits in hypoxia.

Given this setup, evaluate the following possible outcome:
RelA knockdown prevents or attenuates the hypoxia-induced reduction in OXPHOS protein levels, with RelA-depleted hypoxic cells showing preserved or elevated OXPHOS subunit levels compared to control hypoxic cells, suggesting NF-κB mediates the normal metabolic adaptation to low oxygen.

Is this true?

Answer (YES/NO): YES